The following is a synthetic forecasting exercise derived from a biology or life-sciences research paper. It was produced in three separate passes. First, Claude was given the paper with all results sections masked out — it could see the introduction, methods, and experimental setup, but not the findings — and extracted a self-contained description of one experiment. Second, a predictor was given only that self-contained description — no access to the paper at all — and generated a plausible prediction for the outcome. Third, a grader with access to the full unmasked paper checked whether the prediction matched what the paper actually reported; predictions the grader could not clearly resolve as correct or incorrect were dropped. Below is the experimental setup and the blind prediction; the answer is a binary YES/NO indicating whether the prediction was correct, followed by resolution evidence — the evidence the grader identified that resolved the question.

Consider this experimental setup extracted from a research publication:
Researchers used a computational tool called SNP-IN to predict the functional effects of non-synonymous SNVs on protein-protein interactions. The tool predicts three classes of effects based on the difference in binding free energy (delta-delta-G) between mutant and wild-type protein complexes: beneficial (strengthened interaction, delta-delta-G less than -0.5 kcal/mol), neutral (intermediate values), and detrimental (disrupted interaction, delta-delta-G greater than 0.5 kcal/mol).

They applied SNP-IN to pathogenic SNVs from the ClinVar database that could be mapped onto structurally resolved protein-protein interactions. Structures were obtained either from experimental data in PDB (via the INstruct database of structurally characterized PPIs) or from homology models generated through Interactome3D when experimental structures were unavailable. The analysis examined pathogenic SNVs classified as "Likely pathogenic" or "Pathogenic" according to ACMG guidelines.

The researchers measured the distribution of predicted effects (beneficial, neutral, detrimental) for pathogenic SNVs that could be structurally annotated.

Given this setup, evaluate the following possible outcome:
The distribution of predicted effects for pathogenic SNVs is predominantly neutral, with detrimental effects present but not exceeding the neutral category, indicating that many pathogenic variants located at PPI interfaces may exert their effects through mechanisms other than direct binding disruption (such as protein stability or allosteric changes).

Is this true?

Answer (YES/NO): NO